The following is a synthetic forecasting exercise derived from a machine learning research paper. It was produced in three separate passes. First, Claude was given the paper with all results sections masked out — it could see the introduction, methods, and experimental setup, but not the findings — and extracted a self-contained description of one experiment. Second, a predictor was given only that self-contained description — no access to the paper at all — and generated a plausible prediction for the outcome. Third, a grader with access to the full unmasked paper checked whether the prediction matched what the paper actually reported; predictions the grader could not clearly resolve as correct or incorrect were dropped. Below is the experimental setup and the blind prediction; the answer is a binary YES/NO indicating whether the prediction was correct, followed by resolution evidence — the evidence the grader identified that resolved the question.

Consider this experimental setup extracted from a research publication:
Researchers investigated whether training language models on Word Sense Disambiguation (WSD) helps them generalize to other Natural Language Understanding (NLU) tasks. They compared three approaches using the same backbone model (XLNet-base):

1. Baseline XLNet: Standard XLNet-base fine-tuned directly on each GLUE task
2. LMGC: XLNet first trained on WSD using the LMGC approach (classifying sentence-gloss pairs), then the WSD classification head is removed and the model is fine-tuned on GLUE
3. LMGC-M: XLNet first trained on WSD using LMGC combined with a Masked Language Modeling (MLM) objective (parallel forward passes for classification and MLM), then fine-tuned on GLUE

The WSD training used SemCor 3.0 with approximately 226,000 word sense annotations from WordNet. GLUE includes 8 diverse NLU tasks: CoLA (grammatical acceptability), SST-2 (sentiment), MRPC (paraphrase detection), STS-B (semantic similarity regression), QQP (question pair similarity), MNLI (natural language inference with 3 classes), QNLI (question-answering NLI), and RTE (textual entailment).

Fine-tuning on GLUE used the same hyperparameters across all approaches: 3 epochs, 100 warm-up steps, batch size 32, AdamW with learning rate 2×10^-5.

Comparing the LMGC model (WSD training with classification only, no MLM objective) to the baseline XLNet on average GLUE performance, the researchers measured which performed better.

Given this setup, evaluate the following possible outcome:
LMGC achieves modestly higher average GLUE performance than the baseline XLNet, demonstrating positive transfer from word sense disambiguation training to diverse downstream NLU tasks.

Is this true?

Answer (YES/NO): NO